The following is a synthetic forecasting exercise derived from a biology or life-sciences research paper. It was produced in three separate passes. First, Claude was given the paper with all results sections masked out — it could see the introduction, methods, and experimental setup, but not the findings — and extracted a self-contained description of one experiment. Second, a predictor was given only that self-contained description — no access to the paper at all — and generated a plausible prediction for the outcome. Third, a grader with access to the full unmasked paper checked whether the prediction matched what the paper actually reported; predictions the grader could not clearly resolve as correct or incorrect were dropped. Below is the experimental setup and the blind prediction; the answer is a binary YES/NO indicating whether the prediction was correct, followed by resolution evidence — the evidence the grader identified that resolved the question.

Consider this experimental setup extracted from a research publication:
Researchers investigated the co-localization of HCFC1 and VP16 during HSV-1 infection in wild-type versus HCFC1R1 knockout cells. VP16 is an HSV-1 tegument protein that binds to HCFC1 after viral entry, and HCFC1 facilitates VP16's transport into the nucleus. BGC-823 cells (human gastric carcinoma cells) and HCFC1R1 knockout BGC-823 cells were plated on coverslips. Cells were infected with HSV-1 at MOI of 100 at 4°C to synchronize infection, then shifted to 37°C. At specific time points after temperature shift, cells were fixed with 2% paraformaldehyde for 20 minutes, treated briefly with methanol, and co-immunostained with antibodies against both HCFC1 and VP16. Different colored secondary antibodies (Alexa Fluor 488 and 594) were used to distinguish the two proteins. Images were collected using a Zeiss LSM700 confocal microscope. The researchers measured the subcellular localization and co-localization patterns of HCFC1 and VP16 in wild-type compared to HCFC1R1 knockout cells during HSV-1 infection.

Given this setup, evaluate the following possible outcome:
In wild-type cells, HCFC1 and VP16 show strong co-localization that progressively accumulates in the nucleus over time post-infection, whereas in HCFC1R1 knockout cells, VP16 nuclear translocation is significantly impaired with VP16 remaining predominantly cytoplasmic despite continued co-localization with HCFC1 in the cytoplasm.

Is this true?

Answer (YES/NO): NO